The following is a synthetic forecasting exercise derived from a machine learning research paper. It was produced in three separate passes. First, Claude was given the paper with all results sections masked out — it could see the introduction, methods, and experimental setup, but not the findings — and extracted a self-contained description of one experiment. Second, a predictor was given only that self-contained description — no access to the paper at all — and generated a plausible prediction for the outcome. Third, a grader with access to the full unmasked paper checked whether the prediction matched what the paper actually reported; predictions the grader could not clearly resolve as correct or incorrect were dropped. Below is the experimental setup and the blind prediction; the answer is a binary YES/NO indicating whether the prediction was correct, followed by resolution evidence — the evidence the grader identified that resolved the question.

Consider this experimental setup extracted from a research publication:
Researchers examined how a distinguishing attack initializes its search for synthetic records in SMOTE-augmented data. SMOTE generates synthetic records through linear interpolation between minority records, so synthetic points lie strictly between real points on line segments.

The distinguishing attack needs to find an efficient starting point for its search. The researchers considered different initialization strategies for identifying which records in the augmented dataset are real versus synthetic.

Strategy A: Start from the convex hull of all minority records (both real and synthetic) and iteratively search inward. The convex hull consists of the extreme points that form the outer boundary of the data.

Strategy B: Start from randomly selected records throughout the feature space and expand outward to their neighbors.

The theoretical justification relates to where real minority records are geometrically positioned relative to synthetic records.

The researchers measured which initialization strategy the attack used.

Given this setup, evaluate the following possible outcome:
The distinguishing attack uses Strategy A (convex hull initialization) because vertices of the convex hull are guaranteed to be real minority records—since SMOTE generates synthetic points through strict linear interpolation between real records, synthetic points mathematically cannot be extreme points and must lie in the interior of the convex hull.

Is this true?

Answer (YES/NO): YES